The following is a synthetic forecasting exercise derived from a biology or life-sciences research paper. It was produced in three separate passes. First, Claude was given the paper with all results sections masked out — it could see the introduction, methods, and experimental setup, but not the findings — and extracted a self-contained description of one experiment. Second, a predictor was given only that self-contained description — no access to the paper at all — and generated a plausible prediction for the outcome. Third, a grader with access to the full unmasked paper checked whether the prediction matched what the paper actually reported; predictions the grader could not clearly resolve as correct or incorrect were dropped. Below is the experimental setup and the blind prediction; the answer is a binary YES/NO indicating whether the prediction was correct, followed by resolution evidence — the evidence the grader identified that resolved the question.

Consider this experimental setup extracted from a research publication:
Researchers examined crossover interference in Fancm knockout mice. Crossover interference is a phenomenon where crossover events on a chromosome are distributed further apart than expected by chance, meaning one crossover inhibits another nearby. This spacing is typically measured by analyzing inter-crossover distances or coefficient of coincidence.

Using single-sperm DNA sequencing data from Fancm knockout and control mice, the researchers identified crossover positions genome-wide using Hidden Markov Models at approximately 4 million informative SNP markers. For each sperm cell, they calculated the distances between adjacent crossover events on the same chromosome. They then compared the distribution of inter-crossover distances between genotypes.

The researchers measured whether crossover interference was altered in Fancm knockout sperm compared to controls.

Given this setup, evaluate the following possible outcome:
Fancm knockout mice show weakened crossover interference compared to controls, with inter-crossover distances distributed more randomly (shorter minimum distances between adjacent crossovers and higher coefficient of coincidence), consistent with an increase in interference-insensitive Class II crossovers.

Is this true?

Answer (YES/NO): NO